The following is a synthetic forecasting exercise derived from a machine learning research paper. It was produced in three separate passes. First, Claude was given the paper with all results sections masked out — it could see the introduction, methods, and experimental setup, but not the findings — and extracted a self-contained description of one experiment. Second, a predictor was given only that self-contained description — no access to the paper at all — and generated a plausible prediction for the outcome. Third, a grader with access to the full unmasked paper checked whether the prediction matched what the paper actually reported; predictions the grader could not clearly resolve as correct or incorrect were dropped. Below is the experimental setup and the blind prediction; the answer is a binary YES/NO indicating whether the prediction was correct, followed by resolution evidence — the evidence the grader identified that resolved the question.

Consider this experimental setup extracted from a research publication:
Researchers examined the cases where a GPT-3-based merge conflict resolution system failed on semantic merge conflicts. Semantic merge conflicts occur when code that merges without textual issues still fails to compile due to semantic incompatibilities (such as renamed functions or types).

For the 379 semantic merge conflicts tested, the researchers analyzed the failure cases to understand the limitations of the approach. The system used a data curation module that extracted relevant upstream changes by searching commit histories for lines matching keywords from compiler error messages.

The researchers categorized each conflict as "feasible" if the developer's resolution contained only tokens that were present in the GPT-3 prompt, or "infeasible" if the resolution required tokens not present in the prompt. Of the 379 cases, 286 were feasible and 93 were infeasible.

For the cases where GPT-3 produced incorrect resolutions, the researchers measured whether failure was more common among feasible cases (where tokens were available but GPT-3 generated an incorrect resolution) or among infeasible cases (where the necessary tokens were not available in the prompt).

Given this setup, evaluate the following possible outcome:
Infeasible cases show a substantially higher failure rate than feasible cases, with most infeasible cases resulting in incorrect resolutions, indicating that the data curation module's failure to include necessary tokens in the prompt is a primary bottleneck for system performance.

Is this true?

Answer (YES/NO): NO